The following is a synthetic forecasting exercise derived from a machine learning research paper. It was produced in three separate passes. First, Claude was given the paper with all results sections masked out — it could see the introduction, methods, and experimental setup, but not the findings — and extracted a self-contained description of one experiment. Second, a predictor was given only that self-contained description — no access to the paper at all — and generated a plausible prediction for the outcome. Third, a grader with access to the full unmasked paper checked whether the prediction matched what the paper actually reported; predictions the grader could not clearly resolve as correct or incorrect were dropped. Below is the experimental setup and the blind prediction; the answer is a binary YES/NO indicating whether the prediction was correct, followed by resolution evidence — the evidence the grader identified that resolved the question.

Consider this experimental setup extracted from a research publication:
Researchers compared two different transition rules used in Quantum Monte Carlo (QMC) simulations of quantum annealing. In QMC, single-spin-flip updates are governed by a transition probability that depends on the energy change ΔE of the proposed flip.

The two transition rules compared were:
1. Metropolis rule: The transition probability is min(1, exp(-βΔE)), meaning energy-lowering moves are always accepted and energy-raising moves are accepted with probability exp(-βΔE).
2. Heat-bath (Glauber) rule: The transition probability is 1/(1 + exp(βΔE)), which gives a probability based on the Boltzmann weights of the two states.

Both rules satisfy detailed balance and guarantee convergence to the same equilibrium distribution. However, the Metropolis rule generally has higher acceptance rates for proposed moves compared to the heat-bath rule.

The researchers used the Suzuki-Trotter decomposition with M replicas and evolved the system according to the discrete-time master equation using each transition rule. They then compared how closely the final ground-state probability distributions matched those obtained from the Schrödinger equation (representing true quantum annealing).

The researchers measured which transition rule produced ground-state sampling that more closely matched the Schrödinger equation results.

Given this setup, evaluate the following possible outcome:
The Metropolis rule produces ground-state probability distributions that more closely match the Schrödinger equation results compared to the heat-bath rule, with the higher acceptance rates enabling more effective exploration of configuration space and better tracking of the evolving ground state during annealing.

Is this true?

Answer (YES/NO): NO